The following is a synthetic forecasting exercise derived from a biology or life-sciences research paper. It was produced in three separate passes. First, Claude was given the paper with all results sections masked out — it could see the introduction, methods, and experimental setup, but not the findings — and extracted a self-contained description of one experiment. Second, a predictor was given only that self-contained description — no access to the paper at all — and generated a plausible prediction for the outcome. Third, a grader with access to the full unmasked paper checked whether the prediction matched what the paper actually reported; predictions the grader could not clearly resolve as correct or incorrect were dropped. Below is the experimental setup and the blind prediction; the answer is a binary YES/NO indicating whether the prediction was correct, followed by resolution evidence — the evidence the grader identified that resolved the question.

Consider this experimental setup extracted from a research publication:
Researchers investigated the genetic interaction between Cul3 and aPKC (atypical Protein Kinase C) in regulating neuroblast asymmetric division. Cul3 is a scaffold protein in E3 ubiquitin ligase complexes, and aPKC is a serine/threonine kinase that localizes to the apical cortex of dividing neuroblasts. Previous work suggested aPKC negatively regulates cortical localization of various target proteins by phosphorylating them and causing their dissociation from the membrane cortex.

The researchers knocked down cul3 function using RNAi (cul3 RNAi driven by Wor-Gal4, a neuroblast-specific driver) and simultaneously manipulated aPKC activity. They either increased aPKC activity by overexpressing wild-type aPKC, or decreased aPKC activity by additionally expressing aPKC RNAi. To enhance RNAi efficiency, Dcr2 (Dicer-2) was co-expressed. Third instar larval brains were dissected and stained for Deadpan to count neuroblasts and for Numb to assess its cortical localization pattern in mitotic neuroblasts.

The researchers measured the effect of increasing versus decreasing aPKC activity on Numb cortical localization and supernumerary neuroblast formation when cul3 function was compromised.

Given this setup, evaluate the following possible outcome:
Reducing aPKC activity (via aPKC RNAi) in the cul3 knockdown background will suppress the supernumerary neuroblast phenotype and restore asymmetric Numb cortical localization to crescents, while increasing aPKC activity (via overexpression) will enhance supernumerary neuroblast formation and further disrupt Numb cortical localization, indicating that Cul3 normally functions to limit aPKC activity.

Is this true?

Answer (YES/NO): NO